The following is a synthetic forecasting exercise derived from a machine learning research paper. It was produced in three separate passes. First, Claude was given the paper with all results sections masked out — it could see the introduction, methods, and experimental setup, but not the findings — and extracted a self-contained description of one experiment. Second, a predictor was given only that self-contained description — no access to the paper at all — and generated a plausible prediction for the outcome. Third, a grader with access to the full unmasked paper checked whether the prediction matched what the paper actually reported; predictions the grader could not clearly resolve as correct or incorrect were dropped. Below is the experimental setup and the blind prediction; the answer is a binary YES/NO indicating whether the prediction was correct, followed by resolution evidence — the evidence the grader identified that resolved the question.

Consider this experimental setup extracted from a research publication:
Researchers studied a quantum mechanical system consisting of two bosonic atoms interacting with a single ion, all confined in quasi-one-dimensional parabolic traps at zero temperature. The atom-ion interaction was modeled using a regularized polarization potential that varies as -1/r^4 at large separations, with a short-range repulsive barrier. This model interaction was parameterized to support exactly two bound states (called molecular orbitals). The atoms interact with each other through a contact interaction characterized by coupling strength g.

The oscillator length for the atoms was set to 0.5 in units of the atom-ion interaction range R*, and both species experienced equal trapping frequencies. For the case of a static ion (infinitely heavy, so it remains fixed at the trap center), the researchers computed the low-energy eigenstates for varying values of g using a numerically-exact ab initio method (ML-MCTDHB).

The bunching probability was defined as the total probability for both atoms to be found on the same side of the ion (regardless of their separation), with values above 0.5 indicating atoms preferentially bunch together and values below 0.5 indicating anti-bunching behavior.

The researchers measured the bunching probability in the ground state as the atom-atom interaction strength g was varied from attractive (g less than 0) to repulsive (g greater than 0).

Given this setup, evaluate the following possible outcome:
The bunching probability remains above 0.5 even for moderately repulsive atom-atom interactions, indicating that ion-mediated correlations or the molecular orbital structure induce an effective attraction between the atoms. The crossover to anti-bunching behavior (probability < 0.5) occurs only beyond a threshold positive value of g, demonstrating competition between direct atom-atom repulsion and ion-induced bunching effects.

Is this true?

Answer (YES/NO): NO